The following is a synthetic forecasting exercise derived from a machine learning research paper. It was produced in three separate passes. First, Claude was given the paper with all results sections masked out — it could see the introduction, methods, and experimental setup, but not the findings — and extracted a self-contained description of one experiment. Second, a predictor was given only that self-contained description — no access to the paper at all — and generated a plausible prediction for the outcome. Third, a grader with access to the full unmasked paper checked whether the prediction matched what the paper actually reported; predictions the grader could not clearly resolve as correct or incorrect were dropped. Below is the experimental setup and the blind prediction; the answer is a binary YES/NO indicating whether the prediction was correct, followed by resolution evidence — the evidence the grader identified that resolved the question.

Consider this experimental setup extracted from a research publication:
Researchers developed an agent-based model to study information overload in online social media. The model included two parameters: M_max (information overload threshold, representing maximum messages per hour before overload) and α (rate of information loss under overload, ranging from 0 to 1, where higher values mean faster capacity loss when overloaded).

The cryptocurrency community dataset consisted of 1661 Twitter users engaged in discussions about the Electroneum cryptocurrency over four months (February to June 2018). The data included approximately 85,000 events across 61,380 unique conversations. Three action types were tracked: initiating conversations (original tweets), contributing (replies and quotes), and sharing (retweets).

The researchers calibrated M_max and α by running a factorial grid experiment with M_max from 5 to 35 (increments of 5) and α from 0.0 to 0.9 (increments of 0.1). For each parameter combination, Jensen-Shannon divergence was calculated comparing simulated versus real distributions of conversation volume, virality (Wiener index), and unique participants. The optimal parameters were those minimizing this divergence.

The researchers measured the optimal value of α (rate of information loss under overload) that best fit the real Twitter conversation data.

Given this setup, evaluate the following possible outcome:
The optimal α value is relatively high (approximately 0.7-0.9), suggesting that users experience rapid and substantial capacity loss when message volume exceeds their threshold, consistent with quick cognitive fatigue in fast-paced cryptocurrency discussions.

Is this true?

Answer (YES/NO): YES